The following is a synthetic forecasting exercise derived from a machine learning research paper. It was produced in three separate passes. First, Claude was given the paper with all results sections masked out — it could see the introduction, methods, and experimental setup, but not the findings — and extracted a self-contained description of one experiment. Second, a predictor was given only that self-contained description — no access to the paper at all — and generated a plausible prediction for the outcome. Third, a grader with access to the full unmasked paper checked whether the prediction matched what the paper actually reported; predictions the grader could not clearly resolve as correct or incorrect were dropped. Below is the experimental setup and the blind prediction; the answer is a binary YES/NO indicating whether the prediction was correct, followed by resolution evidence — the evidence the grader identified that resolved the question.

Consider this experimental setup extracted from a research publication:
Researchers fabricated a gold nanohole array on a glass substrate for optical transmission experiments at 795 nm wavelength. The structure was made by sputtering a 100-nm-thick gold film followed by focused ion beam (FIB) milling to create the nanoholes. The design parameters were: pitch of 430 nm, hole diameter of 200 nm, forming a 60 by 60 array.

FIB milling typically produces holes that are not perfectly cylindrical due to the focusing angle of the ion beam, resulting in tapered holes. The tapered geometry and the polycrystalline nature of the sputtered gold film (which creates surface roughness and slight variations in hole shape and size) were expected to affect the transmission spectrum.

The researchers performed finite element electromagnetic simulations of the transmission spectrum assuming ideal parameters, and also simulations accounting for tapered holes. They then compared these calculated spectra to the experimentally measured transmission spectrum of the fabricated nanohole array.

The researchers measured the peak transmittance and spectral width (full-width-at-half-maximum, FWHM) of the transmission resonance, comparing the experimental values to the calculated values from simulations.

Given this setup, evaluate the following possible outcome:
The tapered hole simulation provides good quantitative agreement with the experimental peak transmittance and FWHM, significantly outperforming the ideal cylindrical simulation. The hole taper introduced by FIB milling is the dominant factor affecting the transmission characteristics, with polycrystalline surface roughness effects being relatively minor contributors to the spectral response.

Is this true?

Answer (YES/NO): NO